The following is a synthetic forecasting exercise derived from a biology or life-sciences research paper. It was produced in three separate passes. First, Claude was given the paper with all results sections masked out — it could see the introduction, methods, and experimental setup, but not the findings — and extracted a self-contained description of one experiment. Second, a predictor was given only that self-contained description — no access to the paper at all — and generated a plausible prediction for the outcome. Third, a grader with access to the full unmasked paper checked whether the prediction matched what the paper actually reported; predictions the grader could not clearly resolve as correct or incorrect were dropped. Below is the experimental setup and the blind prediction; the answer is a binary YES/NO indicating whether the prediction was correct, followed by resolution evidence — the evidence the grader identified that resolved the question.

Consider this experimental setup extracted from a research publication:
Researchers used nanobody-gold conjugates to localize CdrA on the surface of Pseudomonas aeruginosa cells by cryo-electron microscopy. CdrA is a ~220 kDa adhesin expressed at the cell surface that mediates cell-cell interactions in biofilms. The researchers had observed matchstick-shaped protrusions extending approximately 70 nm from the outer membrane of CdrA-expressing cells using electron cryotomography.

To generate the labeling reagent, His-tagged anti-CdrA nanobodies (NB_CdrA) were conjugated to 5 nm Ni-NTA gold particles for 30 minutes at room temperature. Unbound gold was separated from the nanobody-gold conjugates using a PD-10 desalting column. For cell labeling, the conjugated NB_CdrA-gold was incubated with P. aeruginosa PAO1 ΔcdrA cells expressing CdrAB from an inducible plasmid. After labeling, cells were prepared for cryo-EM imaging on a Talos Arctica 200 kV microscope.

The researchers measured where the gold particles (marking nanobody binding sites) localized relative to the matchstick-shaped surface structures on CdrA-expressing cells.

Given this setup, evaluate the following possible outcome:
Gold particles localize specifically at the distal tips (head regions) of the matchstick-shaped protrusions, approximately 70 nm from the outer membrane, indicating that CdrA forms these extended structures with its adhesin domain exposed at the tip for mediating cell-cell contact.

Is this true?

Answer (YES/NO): YES